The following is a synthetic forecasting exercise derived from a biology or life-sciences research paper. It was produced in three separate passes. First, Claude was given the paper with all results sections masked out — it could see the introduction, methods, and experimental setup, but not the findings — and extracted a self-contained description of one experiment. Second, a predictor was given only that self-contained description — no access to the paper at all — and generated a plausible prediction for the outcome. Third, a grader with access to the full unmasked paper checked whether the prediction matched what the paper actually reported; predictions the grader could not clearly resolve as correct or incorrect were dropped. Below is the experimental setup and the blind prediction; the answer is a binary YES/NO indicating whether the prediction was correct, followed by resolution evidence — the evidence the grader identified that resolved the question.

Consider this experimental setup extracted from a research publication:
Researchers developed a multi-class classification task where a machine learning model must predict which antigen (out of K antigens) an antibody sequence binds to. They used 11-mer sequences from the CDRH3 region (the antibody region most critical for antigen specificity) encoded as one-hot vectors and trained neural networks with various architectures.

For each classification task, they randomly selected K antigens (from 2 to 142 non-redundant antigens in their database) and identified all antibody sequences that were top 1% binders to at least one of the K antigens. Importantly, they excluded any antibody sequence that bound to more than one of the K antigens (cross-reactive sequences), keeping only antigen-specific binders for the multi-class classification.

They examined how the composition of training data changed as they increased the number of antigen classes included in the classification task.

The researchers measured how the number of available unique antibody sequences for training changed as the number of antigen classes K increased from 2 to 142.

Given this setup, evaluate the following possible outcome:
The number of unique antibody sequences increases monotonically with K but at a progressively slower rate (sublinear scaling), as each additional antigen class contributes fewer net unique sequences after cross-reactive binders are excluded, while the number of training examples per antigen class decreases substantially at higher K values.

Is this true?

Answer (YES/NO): YES